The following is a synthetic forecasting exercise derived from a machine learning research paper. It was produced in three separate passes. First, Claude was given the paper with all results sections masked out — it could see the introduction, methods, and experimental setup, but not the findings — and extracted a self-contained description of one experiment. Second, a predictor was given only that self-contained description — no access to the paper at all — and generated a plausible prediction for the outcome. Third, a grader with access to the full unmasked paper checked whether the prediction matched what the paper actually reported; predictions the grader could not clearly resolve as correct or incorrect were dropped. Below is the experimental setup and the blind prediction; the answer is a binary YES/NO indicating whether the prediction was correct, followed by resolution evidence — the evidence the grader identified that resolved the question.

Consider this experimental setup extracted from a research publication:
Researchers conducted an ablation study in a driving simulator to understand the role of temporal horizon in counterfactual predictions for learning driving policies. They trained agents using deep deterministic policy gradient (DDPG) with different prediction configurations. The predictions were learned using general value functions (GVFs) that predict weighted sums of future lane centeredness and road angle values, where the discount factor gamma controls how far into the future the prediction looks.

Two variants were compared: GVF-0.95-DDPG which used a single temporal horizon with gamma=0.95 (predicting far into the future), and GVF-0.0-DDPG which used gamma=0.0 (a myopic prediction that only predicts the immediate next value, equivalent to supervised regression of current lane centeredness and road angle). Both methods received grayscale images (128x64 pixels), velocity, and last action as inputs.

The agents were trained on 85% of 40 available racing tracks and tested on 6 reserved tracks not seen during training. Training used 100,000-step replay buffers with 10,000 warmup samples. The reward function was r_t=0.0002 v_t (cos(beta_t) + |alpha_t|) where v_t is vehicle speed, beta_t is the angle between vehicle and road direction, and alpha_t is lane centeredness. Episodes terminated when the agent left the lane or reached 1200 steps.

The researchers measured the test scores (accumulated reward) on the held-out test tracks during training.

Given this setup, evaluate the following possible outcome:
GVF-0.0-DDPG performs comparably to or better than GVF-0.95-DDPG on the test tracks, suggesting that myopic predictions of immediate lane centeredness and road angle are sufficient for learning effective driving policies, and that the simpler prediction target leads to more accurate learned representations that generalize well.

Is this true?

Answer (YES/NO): NO